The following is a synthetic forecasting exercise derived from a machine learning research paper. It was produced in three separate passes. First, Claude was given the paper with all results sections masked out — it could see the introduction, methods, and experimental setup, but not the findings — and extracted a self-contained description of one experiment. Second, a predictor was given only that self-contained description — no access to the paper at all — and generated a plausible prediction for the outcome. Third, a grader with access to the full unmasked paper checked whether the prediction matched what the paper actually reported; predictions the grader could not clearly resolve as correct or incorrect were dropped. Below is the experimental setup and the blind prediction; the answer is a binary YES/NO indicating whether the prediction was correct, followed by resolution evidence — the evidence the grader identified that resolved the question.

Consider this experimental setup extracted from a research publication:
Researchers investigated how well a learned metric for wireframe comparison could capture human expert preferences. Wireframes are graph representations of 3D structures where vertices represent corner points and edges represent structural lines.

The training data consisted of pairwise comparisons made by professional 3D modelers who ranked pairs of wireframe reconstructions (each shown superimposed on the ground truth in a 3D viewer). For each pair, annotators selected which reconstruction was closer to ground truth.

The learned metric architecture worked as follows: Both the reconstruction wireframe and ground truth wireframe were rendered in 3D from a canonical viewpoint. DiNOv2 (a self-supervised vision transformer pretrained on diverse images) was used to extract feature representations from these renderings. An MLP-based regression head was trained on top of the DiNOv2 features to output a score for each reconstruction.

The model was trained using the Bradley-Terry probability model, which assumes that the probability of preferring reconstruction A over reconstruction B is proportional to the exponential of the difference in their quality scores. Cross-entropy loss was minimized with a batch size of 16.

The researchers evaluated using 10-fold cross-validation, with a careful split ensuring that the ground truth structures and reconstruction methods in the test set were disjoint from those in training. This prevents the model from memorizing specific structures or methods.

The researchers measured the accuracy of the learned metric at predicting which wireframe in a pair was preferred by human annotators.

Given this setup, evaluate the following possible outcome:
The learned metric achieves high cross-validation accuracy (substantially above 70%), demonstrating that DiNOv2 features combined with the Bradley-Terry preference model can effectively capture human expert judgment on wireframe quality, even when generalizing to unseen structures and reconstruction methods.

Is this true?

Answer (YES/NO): YES